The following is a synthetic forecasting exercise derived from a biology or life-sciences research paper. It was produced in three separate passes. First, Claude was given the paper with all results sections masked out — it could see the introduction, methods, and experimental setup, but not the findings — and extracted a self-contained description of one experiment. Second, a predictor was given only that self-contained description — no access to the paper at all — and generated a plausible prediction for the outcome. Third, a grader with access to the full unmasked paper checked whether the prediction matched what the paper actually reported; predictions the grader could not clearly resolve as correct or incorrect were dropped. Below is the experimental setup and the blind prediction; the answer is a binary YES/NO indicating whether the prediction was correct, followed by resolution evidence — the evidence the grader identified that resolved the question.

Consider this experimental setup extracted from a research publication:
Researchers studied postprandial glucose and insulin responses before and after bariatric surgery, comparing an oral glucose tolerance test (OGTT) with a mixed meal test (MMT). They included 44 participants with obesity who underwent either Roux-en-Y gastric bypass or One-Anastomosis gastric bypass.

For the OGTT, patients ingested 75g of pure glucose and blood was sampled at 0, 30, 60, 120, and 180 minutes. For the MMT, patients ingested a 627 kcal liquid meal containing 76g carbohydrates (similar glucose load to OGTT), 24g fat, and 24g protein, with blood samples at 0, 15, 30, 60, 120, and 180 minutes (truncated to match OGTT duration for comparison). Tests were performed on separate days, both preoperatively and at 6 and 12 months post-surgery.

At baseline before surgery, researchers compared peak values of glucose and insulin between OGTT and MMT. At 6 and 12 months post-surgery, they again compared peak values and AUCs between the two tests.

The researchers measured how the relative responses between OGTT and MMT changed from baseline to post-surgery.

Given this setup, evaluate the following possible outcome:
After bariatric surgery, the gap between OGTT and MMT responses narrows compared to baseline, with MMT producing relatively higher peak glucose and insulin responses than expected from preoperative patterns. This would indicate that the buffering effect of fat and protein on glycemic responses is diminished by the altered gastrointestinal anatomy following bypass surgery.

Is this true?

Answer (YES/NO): NO